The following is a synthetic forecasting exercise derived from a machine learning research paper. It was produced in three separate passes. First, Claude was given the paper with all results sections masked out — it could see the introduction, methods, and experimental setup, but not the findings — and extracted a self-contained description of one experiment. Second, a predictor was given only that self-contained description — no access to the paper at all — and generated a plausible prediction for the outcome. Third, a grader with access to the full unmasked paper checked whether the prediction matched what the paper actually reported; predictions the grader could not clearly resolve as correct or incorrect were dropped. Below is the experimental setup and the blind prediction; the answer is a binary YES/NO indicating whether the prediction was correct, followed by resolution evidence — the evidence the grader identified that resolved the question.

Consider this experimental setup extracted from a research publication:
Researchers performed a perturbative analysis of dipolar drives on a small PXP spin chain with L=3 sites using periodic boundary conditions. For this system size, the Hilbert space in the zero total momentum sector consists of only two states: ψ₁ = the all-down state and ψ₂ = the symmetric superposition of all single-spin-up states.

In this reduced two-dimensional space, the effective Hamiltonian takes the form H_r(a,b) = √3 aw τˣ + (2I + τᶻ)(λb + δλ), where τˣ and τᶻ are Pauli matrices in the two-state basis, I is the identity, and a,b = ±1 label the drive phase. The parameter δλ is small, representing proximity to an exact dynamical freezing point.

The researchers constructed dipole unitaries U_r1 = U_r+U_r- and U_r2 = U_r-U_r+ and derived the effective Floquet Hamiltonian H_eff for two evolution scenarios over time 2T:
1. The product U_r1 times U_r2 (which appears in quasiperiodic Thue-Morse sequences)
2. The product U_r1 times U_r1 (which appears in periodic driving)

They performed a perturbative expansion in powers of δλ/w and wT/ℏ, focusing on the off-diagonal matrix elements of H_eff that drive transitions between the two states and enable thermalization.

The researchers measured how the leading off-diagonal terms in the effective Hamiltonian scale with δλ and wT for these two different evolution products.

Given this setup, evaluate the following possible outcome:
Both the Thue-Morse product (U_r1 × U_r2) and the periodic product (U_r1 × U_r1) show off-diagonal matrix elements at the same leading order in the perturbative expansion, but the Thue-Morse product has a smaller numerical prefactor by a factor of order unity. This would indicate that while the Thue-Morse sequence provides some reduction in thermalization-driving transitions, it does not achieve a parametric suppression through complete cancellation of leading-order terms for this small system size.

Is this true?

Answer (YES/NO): NO